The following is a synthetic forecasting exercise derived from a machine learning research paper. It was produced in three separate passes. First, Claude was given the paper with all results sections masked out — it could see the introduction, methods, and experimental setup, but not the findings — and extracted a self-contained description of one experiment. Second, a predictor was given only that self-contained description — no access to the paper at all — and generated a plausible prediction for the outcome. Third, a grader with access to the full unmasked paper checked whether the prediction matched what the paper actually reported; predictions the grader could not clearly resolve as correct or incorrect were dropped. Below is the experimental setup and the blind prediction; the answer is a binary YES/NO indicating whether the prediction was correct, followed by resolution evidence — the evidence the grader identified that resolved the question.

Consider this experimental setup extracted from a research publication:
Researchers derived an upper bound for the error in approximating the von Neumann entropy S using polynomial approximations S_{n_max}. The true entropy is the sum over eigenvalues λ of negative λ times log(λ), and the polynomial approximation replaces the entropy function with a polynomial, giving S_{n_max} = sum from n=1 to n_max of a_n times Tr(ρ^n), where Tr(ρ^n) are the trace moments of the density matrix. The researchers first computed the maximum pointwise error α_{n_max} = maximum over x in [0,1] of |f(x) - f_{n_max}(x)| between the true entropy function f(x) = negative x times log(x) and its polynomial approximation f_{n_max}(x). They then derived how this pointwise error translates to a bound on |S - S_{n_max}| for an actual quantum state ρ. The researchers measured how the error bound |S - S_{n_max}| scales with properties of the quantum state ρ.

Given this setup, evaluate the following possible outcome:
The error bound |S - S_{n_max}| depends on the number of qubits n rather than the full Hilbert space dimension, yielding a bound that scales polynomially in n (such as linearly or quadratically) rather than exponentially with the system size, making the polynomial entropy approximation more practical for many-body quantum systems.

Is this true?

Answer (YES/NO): NO